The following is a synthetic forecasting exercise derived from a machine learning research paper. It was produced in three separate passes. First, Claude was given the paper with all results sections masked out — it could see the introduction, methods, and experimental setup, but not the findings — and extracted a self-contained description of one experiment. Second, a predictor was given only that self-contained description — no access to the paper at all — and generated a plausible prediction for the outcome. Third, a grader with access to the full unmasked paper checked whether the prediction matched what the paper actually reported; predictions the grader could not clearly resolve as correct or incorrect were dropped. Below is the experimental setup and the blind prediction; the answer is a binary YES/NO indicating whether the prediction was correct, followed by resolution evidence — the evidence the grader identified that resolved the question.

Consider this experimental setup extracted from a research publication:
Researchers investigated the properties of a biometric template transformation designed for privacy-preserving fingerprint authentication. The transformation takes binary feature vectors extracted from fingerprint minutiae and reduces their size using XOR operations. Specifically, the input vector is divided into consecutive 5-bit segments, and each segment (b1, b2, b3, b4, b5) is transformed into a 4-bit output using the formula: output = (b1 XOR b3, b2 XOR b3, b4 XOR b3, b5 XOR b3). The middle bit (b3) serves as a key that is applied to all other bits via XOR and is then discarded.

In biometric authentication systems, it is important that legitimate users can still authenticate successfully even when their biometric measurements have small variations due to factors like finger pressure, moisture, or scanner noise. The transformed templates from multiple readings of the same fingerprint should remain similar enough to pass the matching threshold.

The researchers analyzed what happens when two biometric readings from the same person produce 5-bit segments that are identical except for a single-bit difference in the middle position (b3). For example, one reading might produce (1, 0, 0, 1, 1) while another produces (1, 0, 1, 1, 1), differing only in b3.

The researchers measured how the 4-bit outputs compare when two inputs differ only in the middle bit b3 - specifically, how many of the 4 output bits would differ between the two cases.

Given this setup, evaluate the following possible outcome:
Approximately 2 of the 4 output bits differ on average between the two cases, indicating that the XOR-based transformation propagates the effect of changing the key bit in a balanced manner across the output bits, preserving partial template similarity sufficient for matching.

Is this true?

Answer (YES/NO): NO